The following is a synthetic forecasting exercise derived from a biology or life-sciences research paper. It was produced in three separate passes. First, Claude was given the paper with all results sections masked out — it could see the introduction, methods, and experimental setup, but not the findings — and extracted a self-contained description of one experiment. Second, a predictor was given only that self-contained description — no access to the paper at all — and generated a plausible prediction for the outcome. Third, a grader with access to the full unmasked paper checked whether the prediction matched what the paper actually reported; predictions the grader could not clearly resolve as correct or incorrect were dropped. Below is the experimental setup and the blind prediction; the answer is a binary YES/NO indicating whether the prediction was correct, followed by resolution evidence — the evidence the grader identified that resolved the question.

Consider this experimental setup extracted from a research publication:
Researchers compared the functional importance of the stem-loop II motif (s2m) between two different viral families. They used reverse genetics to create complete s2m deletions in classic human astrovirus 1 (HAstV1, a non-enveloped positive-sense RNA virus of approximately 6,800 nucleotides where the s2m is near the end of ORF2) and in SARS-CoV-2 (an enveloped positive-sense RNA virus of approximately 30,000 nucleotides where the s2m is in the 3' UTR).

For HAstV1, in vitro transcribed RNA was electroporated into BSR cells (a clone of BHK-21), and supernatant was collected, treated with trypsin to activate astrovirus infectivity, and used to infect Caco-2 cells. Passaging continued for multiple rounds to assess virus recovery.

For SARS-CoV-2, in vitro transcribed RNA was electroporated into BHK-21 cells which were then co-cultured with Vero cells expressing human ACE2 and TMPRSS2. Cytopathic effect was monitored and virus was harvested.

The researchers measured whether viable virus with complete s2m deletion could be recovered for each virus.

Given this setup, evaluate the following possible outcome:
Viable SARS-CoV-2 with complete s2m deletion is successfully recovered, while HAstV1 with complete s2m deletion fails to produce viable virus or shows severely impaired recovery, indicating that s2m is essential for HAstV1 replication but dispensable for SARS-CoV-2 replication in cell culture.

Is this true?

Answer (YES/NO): NO